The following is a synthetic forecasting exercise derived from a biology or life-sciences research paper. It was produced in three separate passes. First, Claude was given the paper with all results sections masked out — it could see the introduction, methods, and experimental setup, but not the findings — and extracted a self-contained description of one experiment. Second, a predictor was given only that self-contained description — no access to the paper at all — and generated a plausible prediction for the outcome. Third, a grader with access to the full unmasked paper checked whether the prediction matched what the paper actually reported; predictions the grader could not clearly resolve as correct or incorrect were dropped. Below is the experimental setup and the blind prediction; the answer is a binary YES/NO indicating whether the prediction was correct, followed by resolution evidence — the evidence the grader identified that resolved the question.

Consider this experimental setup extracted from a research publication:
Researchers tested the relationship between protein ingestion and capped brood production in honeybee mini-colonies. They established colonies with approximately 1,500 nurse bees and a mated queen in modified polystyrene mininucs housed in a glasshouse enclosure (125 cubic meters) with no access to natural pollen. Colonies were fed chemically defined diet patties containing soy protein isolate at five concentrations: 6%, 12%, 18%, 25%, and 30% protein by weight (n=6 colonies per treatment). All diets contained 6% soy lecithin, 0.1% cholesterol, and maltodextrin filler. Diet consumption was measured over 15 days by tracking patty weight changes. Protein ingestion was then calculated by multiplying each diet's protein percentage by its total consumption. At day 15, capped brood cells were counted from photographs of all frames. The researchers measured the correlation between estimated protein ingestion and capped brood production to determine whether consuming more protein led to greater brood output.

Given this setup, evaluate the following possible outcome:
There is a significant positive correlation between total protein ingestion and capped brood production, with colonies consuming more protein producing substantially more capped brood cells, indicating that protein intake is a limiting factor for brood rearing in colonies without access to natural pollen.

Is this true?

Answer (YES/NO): YES